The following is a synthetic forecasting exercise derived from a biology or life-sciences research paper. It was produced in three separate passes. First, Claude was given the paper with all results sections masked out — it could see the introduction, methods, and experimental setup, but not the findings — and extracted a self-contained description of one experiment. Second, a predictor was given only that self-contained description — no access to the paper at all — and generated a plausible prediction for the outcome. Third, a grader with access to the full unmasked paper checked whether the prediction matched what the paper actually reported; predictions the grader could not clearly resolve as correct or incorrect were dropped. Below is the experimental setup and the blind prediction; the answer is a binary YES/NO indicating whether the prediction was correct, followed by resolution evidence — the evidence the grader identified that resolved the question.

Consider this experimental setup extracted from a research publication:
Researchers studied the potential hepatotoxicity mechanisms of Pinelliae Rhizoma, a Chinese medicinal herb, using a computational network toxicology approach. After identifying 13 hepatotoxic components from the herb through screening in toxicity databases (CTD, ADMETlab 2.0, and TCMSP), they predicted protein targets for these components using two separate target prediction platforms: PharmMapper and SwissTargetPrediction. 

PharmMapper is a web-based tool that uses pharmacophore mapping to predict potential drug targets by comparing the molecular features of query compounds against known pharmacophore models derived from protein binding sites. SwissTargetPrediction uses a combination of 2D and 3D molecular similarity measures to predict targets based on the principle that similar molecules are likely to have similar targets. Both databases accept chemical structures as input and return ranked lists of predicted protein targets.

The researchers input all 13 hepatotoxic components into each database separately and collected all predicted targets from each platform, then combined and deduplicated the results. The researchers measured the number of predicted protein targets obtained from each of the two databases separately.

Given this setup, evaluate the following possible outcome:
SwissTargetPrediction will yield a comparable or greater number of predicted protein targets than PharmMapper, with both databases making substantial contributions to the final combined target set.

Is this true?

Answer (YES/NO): NO